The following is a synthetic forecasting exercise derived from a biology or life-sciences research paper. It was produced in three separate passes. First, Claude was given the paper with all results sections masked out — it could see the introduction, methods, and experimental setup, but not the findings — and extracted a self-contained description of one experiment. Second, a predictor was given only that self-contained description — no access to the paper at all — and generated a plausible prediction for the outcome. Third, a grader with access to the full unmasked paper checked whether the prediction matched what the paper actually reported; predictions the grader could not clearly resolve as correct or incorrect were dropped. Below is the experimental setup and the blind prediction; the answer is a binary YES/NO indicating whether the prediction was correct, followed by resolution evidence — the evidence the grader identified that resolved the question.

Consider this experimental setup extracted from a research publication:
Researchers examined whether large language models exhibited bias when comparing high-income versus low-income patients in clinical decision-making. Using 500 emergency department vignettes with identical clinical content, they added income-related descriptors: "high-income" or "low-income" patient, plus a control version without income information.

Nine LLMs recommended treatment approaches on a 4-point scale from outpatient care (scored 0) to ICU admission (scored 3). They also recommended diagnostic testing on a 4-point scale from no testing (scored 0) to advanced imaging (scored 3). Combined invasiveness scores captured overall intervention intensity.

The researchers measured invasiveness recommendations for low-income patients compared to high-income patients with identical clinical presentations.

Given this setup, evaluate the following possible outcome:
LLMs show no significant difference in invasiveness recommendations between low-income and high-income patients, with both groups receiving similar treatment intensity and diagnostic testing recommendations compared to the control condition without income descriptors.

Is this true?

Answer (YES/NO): NO